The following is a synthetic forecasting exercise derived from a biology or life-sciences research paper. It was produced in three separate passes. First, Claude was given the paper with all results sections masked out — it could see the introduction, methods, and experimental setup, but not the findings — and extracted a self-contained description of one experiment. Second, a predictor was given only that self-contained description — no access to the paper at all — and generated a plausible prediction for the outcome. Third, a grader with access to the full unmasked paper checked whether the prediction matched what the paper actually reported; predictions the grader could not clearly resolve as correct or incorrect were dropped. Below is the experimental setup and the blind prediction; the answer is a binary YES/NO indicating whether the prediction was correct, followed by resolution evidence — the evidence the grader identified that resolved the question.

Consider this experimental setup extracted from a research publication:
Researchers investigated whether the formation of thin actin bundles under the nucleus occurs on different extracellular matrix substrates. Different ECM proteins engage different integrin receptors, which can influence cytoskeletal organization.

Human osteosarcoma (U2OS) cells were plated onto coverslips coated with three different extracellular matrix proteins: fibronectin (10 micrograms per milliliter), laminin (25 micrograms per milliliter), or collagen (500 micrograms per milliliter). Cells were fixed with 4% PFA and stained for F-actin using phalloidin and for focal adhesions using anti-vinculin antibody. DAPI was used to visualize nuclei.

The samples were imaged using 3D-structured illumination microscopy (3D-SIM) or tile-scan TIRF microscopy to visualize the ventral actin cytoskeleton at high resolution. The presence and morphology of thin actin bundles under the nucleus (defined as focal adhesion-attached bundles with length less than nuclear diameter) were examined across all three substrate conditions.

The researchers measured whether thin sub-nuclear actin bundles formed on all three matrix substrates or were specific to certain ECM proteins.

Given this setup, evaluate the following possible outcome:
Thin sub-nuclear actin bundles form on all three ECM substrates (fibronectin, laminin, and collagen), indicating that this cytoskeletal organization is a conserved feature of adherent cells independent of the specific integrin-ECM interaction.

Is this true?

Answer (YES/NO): NO